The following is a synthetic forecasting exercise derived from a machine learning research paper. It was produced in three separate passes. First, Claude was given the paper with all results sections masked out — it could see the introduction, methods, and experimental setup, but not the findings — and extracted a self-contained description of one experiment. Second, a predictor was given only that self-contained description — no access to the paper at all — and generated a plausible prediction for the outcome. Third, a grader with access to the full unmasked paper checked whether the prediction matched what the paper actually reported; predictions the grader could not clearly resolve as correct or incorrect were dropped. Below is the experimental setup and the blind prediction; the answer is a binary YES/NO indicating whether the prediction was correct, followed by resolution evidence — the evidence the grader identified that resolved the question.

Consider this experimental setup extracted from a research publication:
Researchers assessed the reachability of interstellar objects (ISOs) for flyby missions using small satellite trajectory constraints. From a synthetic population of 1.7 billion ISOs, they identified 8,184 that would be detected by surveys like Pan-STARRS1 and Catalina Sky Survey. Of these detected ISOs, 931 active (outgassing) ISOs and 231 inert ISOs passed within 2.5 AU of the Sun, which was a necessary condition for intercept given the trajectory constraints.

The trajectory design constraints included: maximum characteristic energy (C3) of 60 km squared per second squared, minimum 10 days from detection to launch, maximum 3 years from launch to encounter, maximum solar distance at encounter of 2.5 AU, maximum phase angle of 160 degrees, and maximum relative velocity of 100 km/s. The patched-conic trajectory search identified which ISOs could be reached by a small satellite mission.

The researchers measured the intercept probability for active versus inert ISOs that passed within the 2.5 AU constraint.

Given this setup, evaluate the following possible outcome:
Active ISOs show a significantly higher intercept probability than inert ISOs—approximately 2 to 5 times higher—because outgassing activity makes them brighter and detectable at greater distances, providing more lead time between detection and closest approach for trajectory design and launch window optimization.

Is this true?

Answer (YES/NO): NO